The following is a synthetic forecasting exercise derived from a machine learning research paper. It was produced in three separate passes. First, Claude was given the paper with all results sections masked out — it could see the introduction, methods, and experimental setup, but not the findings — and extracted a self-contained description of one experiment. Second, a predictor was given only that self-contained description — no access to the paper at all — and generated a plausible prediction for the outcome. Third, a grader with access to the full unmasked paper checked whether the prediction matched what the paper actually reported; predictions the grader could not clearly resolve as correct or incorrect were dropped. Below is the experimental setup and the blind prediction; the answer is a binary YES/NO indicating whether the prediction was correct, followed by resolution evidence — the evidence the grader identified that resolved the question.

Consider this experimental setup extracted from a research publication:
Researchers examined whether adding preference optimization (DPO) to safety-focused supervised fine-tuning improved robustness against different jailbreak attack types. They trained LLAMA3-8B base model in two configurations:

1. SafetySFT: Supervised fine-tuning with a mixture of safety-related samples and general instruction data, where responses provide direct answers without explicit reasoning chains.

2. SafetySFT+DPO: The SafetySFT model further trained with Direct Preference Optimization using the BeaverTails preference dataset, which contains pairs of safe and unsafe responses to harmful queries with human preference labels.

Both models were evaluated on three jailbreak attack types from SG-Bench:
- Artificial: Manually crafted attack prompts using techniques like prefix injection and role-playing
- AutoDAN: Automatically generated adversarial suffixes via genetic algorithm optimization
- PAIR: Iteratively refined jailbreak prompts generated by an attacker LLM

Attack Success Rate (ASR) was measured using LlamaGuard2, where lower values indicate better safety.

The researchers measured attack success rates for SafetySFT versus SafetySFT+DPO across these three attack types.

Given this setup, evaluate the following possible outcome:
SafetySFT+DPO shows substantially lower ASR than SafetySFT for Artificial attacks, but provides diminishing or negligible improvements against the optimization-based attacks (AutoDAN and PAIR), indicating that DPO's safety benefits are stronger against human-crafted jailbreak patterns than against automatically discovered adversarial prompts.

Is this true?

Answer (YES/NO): NO